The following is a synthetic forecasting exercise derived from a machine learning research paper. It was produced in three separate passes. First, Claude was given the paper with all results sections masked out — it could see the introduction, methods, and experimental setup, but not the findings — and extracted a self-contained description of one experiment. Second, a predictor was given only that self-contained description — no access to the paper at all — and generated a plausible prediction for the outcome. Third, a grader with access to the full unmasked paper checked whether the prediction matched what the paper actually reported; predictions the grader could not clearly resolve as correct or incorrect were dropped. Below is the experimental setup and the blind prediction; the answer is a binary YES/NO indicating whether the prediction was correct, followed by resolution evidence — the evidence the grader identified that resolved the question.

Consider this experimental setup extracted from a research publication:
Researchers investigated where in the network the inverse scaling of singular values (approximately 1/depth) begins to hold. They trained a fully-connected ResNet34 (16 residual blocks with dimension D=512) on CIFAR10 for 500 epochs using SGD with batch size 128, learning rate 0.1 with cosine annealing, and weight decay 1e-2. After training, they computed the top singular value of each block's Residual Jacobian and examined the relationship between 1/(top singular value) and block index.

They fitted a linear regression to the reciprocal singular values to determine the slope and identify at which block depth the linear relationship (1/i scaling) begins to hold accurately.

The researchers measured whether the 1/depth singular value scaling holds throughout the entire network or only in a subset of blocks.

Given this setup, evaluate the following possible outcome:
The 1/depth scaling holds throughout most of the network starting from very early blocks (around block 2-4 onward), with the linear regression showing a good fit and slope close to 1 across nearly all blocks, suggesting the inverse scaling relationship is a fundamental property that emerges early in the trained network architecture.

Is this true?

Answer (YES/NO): NO